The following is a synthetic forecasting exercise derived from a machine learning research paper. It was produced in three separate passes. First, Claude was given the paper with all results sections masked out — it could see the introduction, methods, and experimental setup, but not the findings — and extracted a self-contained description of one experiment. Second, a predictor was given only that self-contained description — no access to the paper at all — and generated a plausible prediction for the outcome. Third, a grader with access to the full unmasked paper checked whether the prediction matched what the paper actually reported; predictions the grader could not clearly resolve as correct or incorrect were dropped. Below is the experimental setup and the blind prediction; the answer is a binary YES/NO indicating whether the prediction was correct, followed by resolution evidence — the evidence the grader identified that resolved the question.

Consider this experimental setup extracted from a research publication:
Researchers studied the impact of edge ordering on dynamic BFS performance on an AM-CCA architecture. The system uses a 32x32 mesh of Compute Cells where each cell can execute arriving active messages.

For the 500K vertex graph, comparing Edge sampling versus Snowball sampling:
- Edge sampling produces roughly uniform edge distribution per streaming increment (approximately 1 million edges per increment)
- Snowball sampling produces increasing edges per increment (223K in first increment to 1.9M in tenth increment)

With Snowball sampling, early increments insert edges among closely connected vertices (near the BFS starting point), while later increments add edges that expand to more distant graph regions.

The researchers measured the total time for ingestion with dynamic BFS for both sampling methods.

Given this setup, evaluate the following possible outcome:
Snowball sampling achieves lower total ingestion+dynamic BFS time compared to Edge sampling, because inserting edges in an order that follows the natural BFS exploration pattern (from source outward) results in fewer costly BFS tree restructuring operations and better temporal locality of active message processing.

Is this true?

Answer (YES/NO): YES